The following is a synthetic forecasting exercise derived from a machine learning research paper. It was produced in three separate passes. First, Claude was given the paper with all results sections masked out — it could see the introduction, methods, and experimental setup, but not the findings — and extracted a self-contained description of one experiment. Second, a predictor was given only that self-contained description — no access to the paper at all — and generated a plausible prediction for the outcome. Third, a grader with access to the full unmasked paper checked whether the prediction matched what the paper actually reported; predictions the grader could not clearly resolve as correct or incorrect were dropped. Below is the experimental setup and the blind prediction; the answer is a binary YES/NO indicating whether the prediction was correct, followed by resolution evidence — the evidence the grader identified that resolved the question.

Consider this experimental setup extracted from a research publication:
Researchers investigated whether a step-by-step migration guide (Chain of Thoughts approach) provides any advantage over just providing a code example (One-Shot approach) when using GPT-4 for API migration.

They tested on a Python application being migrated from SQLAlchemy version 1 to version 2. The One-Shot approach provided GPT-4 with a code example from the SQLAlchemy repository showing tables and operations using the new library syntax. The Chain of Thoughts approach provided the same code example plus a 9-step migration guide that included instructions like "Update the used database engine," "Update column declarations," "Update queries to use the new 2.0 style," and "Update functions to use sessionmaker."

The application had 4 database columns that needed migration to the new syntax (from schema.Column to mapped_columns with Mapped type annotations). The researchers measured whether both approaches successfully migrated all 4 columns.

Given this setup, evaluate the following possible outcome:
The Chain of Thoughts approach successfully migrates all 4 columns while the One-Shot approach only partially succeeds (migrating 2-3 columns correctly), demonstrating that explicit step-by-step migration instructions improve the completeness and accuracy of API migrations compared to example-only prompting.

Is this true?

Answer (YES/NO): NO